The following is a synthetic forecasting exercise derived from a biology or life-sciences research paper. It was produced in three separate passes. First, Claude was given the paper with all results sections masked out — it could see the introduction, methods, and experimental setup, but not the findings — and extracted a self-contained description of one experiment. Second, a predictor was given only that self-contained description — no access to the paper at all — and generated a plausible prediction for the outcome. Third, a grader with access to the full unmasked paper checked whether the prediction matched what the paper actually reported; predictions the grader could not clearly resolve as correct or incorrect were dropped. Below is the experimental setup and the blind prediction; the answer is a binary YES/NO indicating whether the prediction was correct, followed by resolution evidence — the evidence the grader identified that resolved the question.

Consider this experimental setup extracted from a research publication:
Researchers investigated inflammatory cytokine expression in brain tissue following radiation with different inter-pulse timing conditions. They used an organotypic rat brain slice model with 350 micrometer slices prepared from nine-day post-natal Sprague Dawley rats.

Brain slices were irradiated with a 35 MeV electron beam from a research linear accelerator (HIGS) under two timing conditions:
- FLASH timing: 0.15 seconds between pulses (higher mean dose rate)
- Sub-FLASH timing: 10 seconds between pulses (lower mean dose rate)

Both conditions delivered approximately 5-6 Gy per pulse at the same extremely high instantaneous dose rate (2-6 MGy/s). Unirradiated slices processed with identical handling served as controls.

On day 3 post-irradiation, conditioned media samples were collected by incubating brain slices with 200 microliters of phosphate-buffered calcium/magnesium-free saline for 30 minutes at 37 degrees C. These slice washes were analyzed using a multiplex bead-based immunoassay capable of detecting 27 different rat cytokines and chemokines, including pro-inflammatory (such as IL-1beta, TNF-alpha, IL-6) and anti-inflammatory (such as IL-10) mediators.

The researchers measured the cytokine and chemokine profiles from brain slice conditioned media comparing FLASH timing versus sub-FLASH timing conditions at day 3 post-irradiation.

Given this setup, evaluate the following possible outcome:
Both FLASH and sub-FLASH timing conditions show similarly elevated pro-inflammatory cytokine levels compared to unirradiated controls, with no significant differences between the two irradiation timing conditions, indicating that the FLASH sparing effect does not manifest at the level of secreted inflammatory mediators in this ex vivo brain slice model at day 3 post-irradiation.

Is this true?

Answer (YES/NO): NO